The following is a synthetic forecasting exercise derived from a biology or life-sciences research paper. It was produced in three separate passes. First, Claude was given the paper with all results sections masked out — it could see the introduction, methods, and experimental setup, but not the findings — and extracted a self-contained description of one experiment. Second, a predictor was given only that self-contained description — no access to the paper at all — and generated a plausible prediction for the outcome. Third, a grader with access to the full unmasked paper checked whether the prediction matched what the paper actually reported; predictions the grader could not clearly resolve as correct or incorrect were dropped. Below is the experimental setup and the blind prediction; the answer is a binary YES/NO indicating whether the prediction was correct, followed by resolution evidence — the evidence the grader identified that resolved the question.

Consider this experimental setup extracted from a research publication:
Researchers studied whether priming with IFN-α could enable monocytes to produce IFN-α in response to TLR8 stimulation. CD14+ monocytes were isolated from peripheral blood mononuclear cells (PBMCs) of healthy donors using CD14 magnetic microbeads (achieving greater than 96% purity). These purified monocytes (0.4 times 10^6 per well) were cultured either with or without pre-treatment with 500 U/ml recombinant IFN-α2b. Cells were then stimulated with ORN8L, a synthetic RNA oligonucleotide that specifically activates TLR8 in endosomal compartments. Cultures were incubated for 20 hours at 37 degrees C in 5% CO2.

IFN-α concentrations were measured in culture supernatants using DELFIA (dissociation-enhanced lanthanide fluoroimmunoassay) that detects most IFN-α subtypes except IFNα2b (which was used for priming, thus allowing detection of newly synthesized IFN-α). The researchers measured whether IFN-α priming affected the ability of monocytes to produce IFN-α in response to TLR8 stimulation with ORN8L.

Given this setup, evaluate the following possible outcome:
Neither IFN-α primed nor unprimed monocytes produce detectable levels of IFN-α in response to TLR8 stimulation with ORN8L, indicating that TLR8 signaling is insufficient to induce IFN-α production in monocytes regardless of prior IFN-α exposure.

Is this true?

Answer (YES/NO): NO